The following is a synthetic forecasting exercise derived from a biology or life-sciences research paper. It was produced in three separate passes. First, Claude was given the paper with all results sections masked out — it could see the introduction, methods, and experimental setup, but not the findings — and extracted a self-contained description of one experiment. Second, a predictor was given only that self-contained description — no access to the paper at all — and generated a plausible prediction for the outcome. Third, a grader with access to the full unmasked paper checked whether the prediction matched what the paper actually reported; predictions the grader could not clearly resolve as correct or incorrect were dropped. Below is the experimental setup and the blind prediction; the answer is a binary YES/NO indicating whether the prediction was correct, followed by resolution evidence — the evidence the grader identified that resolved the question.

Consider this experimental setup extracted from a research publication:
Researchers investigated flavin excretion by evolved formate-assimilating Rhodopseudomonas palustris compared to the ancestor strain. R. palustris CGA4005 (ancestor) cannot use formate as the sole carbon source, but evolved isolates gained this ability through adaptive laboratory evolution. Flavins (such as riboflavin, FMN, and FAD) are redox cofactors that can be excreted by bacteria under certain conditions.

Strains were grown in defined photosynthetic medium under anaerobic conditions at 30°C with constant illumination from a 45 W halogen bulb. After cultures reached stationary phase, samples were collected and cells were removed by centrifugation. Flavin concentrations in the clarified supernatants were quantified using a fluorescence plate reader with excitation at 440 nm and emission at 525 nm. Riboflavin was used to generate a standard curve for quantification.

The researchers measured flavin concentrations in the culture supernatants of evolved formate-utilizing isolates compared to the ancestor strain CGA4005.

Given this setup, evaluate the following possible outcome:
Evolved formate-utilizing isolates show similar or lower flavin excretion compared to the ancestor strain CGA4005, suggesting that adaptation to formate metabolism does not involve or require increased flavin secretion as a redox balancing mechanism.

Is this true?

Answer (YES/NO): NO